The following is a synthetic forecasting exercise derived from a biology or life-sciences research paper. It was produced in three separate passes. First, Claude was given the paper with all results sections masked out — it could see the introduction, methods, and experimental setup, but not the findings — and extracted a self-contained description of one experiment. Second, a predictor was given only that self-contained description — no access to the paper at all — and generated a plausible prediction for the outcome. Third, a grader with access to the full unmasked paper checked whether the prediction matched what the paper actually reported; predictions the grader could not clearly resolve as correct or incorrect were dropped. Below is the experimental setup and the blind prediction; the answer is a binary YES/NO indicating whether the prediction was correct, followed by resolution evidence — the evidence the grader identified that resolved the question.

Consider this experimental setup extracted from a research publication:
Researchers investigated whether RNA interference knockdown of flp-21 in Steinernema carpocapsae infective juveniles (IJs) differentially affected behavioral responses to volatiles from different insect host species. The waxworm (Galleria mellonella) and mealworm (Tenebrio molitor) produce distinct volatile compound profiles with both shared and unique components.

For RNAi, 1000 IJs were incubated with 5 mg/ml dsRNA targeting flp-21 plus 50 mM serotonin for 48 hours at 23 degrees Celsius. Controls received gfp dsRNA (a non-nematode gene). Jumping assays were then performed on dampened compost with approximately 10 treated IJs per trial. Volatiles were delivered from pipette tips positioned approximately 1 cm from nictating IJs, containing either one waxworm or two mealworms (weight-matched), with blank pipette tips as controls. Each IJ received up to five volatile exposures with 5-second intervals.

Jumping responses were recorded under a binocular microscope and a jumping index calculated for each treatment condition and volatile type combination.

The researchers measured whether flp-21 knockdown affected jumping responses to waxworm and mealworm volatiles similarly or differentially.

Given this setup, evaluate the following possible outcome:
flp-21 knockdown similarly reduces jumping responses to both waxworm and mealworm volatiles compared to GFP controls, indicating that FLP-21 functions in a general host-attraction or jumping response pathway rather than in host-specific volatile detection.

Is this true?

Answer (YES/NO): YES